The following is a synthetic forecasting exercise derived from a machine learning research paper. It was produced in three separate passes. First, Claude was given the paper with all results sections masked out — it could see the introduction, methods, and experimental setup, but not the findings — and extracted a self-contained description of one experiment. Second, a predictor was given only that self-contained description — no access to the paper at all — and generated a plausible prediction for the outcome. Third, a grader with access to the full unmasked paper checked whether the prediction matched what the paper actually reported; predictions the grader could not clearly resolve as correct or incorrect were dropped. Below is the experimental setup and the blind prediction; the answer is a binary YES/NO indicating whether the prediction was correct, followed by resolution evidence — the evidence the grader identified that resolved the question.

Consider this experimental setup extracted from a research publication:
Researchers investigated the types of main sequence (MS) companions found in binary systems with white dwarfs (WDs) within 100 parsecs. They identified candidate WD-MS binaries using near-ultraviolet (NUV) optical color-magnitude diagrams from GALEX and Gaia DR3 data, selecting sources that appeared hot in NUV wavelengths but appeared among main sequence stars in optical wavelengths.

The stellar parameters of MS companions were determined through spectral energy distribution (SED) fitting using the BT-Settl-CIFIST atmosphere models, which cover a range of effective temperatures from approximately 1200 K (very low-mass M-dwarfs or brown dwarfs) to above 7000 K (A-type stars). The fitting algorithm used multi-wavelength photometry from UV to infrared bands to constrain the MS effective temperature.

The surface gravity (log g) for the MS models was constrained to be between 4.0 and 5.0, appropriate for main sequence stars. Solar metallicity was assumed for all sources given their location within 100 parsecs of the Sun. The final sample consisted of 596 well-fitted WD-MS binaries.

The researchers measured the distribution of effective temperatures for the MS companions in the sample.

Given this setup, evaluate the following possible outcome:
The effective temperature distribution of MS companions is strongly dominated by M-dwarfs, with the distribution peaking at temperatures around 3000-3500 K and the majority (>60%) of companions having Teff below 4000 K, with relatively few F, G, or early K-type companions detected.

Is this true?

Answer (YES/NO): YES